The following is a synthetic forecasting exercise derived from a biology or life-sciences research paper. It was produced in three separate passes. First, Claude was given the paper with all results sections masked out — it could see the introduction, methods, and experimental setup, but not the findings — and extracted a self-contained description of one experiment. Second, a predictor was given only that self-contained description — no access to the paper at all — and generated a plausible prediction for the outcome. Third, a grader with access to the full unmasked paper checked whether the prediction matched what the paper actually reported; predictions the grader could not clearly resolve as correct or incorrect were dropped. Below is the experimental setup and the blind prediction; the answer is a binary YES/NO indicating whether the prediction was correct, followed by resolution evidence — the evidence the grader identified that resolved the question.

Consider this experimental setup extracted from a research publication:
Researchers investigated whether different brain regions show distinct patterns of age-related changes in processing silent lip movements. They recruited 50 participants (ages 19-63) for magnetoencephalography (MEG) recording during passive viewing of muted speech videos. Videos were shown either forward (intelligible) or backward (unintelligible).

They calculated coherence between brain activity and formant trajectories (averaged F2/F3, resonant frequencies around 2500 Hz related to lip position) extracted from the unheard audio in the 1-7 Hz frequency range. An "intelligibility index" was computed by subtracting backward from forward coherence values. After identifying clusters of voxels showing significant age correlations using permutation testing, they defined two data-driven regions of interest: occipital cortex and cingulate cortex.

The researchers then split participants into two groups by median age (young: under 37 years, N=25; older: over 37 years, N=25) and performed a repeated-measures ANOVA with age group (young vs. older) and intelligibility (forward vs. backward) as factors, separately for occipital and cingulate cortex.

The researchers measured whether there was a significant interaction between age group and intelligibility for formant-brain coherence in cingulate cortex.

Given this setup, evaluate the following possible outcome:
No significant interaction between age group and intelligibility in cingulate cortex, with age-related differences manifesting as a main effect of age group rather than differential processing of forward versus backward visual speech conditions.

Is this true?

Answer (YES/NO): NO